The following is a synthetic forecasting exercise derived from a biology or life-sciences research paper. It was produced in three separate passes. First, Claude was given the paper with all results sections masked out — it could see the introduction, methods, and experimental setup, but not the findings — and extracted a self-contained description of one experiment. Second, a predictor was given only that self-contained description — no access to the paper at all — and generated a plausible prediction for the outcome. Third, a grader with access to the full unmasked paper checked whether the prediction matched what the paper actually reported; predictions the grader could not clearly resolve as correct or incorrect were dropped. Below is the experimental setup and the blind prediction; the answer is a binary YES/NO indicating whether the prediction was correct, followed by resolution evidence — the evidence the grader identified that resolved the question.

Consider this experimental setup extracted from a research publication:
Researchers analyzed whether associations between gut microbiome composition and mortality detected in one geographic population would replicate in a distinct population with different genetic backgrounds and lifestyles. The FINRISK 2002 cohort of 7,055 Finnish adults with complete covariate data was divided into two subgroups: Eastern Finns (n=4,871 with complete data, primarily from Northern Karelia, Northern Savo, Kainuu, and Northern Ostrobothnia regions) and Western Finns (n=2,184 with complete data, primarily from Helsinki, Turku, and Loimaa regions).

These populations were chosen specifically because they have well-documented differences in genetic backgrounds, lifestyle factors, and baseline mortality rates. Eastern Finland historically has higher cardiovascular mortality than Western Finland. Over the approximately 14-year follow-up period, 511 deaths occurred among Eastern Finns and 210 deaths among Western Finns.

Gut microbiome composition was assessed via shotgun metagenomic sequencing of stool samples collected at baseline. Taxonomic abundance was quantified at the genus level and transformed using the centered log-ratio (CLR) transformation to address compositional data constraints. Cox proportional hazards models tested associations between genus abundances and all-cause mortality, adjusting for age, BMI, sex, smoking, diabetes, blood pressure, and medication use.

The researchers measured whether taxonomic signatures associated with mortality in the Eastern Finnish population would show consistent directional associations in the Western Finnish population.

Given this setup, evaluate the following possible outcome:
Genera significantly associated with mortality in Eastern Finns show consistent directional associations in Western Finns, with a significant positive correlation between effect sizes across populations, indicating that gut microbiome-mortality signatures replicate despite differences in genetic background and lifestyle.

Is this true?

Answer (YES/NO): YES